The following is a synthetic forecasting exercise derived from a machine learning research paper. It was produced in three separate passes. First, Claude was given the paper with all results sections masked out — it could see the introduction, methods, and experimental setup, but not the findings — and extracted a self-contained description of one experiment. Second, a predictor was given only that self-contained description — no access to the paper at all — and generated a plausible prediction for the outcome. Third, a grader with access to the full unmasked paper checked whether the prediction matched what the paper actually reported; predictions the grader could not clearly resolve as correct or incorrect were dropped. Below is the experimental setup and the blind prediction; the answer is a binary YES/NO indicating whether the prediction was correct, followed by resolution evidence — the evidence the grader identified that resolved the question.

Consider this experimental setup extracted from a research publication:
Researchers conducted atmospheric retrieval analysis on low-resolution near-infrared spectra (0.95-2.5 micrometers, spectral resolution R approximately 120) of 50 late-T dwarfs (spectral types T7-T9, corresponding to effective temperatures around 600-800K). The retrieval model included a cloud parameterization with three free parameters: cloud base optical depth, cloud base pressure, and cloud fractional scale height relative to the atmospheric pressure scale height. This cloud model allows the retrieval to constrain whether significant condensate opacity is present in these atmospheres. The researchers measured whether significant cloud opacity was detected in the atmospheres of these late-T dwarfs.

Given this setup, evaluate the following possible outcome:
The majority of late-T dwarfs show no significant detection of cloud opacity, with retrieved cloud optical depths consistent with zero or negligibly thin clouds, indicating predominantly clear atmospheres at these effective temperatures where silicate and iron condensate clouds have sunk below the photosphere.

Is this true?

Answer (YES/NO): YES